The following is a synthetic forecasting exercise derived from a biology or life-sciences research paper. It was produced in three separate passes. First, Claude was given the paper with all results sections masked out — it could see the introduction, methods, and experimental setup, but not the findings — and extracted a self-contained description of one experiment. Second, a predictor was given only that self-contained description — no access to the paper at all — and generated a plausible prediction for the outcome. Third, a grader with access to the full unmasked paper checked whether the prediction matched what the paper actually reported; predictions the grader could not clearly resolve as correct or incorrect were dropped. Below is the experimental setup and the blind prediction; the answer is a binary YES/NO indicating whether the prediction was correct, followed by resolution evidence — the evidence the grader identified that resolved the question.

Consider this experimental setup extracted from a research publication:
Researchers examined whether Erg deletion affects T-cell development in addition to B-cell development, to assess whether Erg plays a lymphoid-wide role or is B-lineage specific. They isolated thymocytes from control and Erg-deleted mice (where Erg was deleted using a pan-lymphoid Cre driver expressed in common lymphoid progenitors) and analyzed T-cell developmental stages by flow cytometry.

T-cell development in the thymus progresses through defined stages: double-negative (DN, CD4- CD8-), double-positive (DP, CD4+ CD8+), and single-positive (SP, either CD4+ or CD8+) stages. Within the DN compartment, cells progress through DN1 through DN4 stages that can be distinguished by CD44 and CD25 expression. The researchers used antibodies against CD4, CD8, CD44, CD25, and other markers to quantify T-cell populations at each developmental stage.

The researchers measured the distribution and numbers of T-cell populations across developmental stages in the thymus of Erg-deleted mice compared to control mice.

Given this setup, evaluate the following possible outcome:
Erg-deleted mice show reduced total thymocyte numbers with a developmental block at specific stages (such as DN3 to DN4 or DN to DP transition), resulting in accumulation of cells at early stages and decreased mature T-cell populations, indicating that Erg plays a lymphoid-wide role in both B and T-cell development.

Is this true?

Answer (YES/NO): NO